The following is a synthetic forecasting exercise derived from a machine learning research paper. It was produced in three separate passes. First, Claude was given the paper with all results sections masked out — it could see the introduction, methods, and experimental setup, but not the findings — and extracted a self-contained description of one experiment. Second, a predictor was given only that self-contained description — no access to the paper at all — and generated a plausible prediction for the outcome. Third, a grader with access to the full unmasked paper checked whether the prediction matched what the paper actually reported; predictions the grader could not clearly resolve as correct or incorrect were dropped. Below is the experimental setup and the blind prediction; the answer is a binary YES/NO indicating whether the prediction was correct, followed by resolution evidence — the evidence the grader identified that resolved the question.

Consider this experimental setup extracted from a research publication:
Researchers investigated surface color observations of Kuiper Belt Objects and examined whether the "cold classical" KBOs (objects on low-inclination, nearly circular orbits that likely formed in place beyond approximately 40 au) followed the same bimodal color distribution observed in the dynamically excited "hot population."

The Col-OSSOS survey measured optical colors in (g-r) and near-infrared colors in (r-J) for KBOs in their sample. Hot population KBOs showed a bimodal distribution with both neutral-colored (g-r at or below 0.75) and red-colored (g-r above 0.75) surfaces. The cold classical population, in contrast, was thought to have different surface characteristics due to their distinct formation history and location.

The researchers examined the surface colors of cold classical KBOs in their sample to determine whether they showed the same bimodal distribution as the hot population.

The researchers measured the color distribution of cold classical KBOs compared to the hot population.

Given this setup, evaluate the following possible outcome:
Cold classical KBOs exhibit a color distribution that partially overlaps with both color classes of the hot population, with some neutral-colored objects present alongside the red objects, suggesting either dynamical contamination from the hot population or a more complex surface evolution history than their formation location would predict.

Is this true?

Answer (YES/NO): NO